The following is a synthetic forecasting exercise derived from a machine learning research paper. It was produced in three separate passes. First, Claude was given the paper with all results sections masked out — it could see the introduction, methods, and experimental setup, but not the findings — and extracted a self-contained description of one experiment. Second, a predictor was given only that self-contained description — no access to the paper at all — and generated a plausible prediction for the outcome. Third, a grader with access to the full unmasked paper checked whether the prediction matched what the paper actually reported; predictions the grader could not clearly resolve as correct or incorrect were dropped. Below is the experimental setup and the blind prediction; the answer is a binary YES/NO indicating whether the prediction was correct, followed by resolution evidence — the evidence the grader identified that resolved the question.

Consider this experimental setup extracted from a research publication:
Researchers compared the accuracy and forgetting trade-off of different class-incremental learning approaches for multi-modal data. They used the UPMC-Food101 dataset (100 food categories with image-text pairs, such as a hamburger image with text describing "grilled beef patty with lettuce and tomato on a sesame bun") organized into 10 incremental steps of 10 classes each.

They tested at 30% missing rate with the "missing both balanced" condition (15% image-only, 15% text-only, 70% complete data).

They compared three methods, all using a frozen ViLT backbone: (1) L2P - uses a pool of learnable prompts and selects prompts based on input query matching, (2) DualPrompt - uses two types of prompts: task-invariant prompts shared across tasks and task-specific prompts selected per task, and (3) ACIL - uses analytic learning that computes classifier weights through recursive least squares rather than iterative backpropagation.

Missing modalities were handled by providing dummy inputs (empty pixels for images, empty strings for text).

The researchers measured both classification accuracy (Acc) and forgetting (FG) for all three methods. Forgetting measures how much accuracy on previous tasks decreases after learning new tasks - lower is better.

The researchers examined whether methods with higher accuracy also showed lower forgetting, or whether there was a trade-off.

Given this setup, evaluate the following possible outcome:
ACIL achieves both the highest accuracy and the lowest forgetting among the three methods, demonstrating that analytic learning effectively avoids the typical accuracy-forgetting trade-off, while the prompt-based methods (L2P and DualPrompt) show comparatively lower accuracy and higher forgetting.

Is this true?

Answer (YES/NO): YES